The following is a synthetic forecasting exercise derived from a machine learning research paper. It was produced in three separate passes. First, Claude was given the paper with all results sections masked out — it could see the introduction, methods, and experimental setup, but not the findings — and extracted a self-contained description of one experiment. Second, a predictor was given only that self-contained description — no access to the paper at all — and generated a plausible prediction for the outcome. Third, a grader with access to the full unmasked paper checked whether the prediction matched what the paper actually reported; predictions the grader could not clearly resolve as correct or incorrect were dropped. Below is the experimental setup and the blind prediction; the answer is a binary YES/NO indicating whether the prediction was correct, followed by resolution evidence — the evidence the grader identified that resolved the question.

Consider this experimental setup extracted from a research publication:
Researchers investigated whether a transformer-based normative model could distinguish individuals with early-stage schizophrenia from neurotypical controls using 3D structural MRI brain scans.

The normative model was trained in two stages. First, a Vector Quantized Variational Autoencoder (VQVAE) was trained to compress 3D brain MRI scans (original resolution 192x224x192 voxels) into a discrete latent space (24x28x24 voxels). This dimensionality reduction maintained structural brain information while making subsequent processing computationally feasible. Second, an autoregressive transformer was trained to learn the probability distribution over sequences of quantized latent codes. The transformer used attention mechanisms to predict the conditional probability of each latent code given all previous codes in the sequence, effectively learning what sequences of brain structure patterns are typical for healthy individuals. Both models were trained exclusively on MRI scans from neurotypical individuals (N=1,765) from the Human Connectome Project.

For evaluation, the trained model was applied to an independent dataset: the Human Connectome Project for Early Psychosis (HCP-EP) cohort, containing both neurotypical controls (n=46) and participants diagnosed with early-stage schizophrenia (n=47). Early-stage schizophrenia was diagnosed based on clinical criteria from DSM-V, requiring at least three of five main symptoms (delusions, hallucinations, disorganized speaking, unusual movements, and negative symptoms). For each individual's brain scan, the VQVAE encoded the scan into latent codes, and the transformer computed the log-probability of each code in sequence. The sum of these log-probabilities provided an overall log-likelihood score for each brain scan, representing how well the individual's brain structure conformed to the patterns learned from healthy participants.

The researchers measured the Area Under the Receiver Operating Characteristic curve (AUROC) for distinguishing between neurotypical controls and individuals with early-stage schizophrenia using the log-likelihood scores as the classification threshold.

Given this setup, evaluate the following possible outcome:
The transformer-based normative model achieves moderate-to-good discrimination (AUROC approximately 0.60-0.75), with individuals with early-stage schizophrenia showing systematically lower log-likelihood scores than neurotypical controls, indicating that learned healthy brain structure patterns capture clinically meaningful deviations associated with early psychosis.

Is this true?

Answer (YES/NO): NO